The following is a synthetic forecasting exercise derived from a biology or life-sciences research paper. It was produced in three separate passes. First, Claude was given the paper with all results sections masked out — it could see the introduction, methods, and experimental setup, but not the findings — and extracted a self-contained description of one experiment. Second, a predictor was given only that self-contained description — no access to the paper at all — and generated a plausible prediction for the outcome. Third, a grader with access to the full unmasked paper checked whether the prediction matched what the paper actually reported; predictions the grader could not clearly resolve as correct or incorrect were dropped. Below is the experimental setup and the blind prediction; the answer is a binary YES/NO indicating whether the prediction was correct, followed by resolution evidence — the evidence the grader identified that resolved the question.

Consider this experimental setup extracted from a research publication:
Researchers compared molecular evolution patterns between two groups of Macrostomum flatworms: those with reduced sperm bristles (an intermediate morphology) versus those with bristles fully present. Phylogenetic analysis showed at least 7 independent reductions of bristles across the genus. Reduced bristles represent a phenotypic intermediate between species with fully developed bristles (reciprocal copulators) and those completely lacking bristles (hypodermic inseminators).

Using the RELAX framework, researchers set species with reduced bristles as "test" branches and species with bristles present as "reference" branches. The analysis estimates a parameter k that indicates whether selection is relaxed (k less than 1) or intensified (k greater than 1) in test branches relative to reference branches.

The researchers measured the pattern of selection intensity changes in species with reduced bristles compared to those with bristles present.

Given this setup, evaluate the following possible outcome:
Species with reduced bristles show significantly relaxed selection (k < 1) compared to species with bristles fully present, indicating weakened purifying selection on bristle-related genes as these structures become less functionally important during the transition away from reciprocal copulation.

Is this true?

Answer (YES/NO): YES